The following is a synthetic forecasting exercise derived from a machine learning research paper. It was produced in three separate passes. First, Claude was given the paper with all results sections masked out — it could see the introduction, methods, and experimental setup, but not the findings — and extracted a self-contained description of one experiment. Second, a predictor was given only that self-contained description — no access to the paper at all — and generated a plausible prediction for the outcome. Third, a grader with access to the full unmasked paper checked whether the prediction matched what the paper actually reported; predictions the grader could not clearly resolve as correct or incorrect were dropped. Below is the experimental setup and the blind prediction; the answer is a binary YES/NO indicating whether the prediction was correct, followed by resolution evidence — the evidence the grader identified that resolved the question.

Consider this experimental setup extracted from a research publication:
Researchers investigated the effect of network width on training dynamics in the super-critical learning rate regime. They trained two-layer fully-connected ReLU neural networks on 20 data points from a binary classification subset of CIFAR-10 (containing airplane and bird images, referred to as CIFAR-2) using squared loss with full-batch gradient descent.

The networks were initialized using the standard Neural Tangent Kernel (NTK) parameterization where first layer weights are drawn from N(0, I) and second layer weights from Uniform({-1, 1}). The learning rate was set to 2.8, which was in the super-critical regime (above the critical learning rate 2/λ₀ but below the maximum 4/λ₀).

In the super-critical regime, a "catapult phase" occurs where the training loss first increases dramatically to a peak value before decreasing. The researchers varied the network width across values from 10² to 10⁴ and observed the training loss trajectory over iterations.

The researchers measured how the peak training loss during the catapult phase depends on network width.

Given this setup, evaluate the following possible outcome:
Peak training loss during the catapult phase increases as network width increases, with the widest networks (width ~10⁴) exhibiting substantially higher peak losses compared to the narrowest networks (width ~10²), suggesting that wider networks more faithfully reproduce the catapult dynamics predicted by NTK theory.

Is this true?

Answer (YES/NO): YES